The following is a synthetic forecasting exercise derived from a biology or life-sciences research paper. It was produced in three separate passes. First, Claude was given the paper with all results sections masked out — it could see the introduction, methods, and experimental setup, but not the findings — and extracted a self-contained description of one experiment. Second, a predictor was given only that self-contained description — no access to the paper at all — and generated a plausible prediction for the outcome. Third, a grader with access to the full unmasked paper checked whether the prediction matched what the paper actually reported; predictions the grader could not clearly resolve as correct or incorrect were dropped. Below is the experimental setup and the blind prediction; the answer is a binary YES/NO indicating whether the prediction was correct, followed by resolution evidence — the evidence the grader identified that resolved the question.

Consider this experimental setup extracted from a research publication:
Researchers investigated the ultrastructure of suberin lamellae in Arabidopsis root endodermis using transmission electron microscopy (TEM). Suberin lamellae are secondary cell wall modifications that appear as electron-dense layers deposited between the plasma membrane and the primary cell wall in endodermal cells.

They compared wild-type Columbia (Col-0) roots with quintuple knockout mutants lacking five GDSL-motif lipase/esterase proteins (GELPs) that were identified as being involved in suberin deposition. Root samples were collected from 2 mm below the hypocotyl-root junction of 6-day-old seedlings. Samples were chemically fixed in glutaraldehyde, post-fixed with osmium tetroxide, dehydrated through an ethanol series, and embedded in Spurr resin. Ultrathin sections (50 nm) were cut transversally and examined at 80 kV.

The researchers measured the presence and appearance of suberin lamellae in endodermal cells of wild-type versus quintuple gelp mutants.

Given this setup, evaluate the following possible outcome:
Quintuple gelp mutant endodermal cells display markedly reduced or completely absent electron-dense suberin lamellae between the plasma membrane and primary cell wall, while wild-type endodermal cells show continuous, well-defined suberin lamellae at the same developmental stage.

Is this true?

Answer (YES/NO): YES